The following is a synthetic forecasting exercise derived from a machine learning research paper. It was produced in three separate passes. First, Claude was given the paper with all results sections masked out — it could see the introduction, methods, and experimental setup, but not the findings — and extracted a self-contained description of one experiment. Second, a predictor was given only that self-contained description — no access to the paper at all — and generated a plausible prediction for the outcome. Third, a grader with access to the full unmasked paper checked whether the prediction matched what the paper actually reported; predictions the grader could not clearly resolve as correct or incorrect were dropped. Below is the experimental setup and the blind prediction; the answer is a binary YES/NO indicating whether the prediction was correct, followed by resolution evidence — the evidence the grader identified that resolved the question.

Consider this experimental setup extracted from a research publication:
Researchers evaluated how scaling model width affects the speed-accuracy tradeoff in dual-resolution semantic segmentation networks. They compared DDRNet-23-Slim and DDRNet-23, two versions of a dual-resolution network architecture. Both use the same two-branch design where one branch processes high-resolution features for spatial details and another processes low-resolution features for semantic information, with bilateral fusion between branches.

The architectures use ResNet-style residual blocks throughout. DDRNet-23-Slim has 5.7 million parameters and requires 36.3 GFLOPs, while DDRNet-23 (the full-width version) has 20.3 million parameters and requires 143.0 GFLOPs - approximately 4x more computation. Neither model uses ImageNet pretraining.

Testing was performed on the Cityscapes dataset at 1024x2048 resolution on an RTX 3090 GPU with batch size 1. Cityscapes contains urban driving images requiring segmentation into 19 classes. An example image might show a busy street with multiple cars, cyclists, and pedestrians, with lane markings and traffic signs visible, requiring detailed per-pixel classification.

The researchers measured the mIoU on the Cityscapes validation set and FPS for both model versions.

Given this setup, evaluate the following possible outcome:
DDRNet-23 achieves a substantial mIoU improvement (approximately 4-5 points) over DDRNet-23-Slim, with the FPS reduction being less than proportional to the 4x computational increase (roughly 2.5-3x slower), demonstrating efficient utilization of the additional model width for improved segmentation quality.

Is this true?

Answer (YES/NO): NO